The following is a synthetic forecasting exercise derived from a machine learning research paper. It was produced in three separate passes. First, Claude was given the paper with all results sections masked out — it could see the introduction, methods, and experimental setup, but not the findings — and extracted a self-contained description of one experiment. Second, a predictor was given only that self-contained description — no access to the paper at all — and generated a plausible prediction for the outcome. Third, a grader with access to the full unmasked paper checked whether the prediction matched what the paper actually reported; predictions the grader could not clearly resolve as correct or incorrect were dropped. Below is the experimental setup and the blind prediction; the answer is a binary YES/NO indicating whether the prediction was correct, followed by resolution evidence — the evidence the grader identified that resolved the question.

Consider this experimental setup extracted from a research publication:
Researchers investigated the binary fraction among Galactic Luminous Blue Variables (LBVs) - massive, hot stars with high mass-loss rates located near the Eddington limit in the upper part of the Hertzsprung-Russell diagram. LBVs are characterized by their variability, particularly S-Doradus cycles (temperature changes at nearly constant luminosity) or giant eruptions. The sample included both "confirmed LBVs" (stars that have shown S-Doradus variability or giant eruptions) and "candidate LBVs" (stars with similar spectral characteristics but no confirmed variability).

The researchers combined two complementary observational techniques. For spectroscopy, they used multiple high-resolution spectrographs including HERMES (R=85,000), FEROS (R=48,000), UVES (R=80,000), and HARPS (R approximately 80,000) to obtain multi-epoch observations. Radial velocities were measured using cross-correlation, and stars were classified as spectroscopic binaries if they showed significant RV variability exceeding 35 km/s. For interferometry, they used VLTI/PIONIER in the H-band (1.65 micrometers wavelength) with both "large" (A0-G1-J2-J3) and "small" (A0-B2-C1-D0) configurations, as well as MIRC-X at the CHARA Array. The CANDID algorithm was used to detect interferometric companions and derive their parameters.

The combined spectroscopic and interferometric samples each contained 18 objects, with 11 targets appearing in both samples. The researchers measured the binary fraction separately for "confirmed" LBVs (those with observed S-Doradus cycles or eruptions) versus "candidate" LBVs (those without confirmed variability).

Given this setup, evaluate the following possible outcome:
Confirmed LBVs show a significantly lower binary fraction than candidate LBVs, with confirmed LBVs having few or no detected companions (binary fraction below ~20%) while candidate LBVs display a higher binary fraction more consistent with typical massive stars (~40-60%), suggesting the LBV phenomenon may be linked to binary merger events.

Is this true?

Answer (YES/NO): NO